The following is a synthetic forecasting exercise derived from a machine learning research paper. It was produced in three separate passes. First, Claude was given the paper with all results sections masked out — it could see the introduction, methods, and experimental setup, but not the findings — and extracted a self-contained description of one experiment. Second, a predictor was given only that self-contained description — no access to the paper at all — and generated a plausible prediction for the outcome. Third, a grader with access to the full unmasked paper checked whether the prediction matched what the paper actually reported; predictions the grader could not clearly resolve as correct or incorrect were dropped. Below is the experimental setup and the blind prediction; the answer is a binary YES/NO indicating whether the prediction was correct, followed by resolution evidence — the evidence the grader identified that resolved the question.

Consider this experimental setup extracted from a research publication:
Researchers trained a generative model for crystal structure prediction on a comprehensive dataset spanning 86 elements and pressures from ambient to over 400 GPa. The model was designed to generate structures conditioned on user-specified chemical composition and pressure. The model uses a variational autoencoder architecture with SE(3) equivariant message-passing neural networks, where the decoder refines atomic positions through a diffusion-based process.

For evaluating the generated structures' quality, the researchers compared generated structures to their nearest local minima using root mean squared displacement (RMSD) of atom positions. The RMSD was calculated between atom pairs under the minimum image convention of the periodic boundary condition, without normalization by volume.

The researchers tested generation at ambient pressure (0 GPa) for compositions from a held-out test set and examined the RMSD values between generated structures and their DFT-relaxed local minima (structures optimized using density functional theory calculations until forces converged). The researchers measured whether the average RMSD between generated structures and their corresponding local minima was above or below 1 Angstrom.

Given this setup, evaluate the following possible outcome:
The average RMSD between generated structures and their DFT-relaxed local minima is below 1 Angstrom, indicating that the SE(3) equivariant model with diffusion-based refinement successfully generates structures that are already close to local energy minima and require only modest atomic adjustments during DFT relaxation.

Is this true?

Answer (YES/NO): YES